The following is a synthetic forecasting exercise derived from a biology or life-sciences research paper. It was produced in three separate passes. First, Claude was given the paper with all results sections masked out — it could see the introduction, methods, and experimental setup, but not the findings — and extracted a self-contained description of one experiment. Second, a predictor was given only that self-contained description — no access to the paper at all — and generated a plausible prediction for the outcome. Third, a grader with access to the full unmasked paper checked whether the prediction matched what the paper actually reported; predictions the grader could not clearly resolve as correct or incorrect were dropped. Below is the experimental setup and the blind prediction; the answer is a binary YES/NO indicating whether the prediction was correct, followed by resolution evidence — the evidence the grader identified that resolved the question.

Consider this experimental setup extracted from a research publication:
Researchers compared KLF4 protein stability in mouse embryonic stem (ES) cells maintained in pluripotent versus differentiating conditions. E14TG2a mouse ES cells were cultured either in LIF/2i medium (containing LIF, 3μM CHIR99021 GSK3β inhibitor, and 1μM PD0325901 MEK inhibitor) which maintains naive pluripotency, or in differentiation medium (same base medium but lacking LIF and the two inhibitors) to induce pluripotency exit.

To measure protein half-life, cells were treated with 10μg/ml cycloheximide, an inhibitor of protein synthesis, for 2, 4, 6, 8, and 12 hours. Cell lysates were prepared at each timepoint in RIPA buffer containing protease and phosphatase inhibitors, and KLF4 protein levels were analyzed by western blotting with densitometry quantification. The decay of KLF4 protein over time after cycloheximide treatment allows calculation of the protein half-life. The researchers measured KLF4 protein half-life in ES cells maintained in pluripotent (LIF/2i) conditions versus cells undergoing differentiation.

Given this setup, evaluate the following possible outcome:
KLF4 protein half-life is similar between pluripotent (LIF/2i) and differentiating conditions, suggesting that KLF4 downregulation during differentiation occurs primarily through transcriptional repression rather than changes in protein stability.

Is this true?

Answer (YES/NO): NO